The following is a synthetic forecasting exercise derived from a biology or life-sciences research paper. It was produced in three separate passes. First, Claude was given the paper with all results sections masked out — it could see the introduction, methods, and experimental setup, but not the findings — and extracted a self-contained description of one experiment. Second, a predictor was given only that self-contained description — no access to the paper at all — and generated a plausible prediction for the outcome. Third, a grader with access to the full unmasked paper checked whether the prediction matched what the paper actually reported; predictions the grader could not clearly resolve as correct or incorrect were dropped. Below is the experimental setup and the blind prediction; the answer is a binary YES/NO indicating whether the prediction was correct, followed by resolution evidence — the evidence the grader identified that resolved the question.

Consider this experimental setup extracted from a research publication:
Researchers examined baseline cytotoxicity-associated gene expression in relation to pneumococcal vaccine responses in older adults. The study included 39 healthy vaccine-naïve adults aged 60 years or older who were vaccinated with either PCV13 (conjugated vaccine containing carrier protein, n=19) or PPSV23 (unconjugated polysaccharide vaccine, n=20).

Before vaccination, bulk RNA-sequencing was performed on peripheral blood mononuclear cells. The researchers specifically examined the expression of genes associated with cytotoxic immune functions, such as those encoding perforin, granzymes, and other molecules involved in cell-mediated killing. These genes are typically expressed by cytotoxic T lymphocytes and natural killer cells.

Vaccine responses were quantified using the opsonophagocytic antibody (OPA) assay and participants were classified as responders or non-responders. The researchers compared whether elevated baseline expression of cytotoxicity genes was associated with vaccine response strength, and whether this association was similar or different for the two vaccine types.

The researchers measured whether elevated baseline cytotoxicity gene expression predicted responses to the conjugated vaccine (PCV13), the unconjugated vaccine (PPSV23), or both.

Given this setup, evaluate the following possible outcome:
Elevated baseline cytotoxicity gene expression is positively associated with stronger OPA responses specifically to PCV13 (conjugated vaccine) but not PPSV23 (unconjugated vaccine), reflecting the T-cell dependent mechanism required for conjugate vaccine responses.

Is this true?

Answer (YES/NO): NO